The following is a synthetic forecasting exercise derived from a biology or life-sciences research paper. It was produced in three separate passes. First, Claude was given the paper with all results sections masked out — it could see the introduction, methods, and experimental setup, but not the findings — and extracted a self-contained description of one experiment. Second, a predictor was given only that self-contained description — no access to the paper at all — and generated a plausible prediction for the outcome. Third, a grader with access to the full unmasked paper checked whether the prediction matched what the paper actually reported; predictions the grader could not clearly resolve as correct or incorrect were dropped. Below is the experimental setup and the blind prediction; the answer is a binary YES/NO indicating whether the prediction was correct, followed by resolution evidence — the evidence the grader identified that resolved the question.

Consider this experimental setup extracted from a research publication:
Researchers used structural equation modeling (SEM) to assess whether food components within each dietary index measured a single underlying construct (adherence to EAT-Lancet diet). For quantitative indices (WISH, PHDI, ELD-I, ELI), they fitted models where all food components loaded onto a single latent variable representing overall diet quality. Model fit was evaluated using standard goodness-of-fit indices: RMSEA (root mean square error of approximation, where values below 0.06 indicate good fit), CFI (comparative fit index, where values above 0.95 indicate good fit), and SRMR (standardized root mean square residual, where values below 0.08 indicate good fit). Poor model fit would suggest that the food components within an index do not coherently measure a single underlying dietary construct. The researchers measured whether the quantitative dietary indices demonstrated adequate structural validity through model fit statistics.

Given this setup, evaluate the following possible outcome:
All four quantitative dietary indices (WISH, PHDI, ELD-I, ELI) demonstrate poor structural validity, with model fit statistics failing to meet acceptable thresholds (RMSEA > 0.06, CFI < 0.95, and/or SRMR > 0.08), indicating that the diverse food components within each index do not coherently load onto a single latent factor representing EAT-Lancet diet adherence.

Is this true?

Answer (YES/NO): NO